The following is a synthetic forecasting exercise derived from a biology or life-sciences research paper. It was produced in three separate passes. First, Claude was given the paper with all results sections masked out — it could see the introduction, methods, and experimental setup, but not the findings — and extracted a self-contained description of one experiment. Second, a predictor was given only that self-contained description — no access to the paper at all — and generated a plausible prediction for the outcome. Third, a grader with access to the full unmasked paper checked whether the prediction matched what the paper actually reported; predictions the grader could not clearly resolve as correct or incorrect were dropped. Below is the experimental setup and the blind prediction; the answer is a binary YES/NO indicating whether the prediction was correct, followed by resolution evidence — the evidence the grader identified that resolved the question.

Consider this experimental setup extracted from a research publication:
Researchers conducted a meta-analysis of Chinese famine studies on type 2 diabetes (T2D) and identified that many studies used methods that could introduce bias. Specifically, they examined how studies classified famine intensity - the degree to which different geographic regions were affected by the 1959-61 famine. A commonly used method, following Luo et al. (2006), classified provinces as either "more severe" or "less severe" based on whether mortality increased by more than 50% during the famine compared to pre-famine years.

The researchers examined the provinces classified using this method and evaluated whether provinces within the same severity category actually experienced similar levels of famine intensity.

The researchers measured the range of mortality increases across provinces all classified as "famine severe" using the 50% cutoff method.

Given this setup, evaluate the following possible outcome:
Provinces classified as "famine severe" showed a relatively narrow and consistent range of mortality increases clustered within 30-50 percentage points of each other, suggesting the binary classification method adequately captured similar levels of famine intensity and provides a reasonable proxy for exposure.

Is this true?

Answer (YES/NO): NO